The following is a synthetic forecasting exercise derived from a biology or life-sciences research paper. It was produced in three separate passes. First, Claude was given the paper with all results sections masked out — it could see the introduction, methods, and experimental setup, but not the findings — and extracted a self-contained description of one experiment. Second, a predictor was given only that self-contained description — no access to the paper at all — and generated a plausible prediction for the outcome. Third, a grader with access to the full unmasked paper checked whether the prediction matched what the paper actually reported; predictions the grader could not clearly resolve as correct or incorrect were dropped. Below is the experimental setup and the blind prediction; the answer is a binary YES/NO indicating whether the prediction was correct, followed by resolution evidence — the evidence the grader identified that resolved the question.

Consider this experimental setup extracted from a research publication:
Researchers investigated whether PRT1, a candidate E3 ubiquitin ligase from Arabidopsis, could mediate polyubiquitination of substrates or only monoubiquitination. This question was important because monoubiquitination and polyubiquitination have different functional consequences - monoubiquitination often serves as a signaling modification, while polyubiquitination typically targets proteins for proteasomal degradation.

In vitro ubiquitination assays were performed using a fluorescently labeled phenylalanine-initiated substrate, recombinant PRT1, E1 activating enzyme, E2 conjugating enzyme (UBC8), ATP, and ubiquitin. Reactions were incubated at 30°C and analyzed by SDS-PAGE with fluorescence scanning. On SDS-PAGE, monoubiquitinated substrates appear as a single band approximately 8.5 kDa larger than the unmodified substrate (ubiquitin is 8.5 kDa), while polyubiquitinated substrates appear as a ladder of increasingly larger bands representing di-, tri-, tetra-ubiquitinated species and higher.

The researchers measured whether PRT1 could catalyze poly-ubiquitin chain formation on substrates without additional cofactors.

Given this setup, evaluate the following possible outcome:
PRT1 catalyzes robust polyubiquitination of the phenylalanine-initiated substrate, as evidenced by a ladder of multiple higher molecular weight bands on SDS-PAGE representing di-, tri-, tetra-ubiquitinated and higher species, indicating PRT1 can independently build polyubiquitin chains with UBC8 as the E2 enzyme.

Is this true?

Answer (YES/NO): YES